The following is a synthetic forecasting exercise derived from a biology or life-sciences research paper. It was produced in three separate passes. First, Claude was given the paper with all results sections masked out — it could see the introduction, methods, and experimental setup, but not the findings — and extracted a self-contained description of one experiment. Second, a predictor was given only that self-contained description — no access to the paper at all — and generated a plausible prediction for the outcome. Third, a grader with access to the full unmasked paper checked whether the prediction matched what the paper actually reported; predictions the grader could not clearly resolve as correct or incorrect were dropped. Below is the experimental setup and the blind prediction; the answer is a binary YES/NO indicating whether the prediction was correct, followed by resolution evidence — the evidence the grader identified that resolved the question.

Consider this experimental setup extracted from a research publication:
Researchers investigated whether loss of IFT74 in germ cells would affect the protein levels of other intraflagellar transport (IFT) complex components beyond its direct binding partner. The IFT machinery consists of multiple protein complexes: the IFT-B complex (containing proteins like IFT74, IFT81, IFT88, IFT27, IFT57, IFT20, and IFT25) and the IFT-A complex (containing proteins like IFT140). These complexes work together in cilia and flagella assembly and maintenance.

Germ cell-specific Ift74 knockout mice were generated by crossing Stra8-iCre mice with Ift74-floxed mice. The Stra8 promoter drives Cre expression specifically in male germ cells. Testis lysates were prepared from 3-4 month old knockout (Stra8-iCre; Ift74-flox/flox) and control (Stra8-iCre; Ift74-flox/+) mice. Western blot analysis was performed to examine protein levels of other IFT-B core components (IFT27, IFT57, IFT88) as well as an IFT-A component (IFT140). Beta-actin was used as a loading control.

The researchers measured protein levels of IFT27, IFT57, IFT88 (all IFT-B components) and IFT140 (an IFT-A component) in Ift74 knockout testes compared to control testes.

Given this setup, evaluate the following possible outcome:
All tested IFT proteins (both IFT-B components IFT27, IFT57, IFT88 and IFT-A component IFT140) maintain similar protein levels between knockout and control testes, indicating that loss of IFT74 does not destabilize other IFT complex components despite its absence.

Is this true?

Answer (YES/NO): NO